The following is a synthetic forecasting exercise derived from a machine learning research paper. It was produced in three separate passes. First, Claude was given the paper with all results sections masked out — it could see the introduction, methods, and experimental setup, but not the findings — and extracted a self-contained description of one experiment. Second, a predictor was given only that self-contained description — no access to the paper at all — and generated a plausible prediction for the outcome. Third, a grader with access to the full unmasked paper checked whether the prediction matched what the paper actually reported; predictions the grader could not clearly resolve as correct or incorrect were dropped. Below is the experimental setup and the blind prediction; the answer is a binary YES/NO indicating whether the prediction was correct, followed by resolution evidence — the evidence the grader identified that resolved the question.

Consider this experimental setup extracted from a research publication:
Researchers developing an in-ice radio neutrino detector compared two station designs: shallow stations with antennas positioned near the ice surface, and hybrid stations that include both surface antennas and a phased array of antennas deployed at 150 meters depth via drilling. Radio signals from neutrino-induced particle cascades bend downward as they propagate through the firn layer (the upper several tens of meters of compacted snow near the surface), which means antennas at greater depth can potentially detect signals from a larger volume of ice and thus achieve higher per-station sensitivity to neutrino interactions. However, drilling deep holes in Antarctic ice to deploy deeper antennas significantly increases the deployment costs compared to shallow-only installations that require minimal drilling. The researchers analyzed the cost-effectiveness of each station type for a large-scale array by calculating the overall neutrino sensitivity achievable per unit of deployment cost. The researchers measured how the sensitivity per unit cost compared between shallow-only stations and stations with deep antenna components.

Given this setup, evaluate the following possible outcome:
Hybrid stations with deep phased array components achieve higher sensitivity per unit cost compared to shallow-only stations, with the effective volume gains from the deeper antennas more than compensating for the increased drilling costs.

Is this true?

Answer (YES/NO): NO